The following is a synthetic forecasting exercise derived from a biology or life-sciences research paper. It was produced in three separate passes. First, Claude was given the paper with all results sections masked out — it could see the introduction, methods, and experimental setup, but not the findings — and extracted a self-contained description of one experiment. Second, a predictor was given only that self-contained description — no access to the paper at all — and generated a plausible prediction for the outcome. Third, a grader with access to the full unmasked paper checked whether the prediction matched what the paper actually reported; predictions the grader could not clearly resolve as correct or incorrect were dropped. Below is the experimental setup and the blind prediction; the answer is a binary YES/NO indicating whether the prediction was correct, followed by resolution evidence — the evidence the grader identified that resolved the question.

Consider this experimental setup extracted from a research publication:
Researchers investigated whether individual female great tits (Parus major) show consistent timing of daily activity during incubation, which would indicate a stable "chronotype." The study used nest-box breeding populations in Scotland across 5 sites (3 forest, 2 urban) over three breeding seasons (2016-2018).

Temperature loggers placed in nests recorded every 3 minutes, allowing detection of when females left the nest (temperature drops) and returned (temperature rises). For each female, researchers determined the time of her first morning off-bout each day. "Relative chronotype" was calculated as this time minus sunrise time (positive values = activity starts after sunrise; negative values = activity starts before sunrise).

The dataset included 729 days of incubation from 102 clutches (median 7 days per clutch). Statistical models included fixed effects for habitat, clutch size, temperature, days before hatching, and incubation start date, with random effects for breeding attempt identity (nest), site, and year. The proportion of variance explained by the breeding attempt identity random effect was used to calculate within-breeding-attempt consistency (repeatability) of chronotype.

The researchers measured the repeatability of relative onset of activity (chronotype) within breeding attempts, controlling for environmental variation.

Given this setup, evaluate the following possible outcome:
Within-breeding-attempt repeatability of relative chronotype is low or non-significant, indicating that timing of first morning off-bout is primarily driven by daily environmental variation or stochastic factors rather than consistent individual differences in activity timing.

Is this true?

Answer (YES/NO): NO